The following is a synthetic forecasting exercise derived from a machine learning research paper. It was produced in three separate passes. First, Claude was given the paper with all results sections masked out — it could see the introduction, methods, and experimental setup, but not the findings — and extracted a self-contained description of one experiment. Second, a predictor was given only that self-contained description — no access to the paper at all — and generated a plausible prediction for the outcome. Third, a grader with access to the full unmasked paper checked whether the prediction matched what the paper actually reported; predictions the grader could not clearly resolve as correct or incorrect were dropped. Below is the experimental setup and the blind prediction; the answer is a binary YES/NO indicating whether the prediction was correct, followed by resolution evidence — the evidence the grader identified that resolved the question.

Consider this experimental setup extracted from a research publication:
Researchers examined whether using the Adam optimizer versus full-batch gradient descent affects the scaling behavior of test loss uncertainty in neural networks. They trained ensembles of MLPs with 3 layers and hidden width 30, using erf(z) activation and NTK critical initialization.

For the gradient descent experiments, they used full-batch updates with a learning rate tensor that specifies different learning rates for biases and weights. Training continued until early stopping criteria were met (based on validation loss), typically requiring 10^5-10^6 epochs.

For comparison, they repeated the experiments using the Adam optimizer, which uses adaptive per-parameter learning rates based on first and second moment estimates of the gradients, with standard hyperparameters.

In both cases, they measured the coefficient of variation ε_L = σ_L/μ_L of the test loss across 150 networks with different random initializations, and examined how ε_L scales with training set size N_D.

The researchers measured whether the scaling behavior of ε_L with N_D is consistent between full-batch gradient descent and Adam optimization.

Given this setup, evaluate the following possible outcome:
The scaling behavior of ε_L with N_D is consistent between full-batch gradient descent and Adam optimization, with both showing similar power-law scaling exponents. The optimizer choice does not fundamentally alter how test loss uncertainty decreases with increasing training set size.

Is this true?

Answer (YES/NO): YES